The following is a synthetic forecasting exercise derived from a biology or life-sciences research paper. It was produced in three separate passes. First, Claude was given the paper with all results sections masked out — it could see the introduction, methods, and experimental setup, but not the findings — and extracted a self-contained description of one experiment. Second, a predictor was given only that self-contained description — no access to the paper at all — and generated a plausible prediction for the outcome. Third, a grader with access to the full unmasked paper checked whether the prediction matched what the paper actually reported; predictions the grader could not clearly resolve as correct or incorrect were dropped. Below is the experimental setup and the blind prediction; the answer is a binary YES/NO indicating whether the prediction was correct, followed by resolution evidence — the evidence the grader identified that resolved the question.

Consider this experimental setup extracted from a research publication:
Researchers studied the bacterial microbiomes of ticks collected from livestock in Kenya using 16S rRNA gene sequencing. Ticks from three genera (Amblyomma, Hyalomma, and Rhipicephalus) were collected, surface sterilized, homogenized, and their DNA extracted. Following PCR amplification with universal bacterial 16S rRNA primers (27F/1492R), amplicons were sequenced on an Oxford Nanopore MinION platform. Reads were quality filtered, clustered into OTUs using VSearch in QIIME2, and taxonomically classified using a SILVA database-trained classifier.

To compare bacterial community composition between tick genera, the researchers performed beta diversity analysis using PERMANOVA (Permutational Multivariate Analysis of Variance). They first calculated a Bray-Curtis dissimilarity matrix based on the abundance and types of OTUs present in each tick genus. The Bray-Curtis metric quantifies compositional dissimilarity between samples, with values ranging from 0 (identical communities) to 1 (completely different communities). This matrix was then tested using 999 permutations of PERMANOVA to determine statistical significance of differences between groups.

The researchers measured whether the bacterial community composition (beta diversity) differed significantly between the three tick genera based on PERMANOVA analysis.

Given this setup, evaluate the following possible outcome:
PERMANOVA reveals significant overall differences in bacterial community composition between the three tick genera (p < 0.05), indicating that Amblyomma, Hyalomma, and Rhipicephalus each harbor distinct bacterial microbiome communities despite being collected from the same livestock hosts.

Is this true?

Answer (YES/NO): NO